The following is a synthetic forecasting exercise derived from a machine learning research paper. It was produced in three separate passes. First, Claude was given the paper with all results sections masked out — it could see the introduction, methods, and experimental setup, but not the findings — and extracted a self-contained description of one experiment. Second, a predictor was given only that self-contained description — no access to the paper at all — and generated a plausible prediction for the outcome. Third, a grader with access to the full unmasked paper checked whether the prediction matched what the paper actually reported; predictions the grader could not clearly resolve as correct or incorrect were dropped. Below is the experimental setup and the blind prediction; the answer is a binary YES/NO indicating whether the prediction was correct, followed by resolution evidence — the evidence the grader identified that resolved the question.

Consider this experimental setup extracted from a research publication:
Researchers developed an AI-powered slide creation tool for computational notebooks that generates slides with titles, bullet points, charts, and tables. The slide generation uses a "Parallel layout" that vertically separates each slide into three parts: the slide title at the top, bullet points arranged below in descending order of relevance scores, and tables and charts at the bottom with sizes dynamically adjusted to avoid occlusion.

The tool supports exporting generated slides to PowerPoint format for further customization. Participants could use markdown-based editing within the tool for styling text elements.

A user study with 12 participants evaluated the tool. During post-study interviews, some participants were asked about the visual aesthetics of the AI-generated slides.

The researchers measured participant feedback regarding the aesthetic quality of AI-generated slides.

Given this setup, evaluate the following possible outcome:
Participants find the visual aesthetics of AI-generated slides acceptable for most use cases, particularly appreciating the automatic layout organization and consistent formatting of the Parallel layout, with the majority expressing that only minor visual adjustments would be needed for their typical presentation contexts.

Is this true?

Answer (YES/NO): NO